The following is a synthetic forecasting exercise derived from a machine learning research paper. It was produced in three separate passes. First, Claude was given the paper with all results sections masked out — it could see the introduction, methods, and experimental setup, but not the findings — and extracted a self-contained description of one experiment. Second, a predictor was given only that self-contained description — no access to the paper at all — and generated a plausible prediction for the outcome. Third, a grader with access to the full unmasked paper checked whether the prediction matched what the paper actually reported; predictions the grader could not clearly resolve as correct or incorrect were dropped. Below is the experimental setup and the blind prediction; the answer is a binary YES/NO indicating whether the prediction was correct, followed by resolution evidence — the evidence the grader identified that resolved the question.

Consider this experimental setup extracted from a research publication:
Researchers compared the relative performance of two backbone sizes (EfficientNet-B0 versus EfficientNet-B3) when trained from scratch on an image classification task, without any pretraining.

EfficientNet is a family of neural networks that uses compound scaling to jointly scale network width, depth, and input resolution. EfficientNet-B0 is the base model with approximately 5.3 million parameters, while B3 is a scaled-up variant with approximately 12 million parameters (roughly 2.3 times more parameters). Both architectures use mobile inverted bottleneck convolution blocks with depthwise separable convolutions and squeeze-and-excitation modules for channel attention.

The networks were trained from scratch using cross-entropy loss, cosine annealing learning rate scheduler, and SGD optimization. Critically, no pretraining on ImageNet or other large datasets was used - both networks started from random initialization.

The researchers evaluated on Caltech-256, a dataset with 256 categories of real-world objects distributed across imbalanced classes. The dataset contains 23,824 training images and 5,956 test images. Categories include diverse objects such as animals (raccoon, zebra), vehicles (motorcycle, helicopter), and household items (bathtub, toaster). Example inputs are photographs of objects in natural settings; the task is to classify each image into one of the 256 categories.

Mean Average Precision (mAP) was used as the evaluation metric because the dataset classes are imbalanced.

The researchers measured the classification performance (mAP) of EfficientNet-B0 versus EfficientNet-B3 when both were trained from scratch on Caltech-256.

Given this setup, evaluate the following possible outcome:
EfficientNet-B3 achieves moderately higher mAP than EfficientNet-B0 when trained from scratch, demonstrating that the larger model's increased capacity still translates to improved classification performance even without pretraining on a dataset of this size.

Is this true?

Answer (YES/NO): NO